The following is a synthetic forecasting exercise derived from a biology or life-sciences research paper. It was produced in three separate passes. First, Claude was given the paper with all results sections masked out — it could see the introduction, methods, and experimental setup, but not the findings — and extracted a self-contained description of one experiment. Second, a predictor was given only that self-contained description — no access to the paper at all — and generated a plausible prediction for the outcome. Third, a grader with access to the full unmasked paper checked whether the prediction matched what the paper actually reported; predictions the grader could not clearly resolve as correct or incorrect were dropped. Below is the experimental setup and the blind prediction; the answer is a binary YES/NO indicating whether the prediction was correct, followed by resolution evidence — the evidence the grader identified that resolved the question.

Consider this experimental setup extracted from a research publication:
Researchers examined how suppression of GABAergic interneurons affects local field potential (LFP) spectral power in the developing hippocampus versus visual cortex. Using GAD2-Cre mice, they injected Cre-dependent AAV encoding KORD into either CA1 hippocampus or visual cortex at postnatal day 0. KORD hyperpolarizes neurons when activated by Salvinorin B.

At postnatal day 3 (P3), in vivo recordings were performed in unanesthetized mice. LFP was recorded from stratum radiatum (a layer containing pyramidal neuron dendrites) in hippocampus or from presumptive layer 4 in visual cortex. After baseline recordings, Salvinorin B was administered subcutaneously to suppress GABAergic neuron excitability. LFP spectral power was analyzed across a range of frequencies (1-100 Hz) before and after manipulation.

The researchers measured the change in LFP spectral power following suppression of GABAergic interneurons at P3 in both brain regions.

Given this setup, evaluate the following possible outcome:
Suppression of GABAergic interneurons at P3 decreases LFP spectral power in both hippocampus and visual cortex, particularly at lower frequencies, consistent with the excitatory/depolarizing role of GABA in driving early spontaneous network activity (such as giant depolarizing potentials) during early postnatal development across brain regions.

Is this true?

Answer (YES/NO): NO